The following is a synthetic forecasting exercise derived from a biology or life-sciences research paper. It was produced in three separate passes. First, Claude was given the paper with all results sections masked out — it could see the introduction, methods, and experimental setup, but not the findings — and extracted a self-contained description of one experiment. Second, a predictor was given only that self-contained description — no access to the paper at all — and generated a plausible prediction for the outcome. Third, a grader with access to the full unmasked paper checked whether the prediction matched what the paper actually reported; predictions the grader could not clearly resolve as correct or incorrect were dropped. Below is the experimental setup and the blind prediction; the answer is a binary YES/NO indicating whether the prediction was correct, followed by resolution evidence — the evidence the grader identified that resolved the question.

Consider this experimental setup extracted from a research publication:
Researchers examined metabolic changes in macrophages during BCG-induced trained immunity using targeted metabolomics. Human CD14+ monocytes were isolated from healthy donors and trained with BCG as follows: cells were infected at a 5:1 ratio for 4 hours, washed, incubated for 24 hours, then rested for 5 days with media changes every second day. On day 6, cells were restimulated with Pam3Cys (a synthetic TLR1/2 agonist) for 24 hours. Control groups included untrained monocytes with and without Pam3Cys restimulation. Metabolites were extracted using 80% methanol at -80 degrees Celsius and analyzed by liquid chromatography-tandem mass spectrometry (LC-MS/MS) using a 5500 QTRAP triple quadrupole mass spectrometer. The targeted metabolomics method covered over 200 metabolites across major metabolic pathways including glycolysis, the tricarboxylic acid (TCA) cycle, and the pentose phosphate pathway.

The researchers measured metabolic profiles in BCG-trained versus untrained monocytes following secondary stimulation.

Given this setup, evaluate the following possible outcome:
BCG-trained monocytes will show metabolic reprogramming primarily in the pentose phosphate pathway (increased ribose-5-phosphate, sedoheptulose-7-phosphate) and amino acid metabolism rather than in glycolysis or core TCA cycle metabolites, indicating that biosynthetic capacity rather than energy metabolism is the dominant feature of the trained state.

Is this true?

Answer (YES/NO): NO